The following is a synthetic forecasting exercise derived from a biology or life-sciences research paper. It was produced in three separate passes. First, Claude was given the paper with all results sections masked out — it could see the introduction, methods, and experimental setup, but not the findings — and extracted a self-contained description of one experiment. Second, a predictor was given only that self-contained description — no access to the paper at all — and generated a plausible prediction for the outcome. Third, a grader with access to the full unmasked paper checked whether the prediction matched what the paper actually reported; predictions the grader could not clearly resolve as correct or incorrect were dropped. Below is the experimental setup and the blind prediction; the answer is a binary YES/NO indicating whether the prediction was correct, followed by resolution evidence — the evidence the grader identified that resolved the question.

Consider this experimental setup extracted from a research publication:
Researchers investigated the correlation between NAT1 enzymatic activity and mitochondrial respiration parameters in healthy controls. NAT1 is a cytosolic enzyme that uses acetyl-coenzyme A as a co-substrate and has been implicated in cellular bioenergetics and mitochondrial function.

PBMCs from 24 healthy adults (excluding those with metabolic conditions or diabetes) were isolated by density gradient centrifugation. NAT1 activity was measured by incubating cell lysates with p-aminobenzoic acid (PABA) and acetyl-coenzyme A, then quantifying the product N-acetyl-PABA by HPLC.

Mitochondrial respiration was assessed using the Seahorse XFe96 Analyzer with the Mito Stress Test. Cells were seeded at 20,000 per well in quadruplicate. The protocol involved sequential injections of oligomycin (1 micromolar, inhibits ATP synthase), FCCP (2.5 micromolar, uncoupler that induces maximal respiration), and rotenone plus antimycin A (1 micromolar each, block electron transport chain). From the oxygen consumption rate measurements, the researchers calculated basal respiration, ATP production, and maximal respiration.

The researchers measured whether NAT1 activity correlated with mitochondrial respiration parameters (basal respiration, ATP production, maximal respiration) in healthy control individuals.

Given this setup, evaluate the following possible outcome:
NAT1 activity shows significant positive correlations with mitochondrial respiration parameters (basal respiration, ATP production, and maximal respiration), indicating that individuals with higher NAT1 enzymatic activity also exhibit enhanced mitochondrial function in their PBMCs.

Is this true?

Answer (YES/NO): NO